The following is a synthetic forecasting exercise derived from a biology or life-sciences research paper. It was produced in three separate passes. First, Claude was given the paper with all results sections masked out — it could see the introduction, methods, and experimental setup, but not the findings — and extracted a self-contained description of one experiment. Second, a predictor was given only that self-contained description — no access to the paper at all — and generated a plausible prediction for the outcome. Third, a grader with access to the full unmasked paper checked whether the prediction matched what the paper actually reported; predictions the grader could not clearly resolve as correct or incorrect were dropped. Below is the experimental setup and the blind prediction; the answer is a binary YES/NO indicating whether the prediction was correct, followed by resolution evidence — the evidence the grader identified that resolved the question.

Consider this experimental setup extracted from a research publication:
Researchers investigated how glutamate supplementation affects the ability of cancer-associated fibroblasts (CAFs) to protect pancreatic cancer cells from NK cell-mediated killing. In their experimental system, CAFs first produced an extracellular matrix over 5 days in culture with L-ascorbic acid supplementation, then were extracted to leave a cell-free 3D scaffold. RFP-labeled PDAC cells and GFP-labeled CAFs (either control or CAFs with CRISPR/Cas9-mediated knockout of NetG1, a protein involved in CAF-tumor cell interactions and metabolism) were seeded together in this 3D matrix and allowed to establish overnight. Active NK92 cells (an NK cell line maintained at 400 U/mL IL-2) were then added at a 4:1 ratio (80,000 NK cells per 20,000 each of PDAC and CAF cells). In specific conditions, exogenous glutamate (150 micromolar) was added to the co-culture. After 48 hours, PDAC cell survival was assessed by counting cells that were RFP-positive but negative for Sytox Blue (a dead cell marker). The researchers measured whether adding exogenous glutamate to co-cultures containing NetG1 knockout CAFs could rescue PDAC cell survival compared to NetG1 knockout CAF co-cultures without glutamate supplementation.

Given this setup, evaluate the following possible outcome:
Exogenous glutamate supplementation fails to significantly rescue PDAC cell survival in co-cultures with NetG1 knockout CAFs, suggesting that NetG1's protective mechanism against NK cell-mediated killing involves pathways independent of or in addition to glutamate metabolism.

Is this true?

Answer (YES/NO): NO